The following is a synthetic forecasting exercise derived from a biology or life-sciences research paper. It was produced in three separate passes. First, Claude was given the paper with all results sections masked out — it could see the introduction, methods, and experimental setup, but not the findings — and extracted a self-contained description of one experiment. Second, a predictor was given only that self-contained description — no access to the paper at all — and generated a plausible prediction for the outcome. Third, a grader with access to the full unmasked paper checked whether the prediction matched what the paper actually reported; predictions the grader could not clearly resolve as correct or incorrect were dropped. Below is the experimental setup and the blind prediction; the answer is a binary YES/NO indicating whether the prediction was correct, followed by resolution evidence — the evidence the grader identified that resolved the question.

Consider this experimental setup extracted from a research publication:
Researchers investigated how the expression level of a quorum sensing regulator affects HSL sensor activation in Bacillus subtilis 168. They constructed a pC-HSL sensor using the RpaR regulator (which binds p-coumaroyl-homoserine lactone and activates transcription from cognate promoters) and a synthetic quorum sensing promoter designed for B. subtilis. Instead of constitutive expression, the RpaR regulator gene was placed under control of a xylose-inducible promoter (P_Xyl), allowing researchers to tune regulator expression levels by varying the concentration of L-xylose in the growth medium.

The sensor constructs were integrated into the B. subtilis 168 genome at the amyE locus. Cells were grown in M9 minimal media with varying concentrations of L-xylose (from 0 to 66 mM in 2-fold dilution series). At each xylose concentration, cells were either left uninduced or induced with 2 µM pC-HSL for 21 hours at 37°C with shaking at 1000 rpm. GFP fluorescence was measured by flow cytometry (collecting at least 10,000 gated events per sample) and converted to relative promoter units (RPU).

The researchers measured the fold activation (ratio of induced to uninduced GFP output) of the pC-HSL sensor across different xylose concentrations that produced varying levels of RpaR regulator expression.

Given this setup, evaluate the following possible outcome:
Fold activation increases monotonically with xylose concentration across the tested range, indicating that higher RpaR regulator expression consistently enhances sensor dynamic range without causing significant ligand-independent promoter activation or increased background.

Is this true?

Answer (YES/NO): NO